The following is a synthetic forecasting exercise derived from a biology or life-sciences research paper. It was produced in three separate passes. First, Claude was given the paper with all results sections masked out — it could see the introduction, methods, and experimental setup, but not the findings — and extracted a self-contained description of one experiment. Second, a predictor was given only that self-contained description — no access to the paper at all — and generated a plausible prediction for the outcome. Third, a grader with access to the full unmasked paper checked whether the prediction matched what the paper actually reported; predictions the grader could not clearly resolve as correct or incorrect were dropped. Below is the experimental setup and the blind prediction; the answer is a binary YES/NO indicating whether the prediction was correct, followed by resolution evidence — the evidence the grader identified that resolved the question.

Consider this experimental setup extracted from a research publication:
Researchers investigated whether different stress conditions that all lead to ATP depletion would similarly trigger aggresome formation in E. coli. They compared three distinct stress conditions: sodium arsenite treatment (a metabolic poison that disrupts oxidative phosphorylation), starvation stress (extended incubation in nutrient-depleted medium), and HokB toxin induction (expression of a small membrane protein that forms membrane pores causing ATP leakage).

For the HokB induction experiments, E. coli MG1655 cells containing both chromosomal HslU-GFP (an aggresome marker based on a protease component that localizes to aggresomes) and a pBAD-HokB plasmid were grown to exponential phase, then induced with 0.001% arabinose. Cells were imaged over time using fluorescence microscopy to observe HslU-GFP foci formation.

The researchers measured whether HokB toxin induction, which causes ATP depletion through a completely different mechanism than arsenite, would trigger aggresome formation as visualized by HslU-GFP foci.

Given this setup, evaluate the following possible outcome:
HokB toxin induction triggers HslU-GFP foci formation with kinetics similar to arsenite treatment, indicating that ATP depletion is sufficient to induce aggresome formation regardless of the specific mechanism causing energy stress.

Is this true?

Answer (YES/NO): YES